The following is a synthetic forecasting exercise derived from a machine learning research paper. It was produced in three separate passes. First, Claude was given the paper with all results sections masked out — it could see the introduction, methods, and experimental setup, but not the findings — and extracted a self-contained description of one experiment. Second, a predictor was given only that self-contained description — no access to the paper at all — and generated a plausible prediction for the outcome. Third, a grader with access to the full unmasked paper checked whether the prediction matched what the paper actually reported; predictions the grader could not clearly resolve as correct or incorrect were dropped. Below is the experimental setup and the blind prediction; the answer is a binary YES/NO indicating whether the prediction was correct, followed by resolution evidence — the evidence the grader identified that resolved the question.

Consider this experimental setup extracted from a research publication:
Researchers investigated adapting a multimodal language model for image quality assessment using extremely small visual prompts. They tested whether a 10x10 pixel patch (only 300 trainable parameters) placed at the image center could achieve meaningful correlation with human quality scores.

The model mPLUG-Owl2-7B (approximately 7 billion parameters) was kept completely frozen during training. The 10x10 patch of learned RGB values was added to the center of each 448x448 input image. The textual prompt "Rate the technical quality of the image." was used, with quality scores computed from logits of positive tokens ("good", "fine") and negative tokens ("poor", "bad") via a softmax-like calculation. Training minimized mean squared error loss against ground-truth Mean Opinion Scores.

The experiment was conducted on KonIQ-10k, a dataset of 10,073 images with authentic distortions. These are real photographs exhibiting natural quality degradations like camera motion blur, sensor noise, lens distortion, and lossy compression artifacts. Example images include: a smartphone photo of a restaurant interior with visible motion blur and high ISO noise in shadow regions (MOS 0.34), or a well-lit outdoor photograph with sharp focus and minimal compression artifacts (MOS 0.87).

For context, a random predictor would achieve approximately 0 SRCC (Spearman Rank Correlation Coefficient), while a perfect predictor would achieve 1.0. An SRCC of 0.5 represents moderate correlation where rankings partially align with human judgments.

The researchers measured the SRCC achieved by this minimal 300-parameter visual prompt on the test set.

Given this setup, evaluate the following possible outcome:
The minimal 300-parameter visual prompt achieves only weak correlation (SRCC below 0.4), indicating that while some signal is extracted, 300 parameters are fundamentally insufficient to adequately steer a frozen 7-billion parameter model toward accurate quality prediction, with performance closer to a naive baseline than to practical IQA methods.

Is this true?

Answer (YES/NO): NO